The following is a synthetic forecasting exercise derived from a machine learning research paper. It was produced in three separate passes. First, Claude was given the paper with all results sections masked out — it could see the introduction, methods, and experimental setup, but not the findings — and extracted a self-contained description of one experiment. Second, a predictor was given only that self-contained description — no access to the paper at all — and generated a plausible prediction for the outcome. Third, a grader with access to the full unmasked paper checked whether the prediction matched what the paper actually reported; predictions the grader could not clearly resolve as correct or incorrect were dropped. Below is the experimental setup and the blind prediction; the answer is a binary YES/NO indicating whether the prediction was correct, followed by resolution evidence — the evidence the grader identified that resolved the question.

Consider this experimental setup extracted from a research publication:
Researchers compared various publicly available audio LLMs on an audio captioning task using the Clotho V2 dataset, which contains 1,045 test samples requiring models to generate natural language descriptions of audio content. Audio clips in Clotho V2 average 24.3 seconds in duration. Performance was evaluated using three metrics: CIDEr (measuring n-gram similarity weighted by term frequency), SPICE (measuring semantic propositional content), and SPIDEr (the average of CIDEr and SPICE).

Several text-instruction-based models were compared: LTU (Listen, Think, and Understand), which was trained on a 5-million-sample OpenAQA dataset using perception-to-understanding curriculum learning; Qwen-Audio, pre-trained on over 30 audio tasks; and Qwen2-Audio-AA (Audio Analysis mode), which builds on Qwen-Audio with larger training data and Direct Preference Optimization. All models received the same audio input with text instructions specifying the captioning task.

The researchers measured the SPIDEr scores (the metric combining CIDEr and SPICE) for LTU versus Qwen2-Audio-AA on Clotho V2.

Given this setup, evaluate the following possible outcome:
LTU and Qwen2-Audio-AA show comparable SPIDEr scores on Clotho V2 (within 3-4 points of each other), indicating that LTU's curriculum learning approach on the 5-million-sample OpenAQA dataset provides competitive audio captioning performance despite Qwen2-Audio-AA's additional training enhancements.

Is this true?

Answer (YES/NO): YES